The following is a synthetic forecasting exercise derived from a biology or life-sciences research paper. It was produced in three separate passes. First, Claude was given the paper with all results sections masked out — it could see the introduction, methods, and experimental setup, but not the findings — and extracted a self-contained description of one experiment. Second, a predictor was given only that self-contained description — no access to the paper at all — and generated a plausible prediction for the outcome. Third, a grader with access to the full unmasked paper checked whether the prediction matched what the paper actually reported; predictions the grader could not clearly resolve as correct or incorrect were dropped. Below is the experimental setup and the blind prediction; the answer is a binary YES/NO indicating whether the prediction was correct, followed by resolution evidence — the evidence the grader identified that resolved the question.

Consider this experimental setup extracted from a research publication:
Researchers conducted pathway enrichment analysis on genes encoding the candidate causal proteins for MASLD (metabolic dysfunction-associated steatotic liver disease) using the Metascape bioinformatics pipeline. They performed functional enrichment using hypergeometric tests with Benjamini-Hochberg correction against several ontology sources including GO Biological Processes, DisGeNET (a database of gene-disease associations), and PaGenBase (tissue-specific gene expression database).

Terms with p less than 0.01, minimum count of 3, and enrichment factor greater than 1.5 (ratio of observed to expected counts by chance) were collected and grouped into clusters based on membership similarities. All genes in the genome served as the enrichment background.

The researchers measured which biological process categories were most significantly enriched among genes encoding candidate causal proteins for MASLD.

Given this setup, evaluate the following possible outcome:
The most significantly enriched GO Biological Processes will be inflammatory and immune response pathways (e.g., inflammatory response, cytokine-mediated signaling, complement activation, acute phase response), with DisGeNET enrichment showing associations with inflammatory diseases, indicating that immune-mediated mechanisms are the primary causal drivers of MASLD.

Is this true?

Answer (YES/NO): NO